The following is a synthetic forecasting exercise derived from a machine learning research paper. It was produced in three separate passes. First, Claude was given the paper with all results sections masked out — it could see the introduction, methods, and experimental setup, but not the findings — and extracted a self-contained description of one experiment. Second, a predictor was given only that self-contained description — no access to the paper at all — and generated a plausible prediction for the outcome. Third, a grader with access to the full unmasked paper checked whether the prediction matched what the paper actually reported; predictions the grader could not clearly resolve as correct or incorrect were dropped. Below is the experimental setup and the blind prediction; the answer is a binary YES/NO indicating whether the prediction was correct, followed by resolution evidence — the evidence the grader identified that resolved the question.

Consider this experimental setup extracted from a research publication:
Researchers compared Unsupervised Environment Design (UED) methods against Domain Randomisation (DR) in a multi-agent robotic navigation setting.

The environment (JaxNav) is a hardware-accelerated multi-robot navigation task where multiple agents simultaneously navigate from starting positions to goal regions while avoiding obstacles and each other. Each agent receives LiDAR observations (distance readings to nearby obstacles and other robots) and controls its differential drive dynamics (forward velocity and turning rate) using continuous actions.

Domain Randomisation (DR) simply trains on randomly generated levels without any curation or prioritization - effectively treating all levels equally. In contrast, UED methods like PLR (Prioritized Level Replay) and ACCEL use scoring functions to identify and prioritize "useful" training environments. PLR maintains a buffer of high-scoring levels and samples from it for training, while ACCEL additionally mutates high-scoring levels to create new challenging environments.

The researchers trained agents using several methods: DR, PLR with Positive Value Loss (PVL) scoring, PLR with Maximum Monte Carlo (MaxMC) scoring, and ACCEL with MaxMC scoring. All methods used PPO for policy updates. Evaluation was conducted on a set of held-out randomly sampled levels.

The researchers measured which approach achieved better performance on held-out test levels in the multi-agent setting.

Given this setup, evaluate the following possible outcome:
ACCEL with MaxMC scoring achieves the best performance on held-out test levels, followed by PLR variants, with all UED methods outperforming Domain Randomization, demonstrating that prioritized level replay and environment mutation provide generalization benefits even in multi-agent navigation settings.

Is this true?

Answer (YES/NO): NO